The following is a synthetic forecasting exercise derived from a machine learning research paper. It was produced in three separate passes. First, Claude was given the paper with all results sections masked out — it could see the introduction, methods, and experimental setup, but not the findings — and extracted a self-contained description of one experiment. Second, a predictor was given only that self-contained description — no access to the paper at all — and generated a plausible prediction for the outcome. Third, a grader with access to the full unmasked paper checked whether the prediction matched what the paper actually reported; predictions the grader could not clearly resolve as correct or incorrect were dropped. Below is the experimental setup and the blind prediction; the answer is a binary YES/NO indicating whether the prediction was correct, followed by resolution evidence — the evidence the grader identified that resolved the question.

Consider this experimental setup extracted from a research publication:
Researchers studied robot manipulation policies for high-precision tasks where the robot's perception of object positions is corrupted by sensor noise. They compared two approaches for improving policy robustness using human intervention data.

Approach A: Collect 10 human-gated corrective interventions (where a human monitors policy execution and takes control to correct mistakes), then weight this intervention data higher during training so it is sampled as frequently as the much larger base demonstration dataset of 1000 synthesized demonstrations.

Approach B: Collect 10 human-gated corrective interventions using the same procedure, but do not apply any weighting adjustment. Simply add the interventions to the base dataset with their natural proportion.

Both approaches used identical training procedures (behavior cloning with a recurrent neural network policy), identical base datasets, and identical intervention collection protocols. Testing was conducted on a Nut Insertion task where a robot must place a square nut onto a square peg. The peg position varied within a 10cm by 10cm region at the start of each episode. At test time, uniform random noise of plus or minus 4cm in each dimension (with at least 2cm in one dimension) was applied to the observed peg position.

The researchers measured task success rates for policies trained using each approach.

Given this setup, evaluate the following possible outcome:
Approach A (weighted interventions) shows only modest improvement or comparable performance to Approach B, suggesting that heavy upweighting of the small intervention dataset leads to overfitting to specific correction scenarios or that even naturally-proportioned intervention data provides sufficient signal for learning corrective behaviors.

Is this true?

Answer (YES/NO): YES